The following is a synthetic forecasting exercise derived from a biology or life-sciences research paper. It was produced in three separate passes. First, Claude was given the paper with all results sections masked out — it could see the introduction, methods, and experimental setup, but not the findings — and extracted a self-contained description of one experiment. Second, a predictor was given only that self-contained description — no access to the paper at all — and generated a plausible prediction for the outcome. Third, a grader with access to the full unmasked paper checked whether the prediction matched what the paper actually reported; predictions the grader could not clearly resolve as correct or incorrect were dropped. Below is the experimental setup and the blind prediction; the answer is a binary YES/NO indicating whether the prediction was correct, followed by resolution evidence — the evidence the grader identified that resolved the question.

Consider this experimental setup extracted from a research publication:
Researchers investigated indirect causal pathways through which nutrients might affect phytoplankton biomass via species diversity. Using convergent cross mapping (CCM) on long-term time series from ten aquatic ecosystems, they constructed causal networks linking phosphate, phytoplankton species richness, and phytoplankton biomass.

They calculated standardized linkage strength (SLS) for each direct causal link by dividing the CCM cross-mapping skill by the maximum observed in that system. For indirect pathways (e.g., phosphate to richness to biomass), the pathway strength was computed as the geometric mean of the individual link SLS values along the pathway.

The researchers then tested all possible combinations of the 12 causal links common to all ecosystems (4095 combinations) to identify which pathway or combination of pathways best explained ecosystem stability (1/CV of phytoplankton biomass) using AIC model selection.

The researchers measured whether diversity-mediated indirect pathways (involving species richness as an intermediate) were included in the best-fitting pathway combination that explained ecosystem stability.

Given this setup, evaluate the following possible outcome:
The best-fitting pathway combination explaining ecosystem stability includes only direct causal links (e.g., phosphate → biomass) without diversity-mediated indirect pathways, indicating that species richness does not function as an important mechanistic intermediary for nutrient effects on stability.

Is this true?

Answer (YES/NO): NO